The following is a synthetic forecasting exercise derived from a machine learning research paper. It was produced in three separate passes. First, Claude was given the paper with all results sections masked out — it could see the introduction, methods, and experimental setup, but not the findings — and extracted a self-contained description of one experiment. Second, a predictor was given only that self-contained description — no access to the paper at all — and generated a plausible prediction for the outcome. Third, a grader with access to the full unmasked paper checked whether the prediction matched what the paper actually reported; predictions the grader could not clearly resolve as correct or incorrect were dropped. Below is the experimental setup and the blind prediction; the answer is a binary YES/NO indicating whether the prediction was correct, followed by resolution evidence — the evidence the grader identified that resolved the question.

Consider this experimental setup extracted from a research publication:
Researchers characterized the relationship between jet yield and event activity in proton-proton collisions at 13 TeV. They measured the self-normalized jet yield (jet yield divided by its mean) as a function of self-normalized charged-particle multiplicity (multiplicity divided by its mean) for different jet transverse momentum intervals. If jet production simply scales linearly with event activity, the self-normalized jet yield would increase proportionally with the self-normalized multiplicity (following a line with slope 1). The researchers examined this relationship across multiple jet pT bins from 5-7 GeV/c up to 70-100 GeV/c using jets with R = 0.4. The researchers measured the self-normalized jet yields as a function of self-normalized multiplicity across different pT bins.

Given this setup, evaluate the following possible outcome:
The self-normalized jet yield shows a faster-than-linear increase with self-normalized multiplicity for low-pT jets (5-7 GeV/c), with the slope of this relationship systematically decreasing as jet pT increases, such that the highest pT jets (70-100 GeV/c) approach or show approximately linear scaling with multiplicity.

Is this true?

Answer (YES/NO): NO